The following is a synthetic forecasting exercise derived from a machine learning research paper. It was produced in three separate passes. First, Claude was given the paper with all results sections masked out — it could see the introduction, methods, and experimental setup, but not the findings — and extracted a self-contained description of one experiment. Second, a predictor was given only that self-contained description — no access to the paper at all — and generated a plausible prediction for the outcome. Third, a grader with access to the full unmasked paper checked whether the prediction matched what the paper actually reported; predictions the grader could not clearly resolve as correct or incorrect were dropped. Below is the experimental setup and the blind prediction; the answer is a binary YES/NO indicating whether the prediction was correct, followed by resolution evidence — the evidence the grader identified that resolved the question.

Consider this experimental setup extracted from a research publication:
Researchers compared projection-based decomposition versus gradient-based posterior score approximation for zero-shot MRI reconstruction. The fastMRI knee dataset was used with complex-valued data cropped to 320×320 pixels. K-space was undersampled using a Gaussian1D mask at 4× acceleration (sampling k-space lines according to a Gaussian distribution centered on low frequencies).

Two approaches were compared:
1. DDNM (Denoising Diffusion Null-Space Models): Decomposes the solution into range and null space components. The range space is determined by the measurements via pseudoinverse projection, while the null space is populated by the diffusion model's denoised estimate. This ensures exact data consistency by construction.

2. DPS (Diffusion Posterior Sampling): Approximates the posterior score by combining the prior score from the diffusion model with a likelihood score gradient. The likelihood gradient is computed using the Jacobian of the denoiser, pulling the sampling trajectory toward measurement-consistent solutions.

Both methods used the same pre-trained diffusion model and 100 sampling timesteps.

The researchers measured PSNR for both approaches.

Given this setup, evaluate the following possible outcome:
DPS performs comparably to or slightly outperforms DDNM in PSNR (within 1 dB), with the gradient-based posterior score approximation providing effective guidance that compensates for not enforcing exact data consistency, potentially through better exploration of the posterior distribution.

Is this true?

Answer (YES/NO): NO